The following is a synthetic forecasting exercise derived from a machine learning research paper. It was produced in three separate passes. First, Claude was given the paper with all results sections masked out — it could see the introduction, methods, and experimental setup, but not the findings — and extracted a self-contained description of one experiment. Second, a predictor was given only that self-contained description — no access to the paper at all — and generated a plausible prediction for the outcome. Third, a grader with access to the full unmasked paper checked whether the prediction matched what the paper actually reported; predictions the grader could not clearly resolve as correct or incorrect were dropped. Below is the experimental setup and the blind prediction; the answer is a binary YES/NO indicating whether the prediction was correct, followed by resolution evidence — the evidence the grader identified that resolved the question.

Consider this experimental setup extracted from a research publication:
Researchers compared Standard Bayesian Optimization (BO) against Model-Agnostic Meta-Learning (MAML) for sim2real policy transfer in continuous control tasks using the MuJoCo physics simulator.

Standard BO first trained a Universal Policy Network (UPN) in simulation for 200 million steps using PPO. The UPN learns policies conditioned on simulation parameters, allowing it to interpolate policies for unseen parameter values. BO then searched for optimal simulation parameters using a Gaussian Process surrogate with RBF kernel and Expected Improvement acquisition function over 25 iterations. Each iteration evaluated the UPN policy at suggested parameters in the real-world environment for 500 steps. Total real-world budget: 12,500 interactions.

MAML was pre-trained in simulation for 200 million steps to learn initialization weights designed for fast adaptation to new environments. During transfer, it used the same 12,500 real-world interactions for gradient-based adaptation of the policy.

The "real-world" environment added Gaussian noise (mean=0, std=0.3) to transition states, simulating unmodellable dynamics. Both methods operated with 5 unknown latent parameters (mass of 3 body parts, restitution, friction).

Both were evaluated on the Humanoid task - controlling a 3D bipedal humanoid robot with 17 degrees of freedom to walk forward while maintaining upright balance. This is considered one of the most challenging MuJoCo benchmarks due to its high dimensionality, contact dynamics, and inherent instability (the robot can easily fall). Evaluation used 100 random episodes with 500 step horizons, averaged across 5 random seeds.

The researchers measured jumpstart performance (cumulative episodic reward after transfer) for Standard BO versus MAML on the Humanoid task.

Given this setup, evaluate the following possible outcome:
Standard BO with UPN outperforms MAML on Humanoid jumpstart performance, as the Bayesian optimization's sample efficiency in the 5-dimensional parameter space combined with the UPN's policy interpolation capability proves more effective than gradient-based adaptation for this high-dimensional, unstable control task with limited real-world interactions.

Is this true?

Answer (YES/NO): YES